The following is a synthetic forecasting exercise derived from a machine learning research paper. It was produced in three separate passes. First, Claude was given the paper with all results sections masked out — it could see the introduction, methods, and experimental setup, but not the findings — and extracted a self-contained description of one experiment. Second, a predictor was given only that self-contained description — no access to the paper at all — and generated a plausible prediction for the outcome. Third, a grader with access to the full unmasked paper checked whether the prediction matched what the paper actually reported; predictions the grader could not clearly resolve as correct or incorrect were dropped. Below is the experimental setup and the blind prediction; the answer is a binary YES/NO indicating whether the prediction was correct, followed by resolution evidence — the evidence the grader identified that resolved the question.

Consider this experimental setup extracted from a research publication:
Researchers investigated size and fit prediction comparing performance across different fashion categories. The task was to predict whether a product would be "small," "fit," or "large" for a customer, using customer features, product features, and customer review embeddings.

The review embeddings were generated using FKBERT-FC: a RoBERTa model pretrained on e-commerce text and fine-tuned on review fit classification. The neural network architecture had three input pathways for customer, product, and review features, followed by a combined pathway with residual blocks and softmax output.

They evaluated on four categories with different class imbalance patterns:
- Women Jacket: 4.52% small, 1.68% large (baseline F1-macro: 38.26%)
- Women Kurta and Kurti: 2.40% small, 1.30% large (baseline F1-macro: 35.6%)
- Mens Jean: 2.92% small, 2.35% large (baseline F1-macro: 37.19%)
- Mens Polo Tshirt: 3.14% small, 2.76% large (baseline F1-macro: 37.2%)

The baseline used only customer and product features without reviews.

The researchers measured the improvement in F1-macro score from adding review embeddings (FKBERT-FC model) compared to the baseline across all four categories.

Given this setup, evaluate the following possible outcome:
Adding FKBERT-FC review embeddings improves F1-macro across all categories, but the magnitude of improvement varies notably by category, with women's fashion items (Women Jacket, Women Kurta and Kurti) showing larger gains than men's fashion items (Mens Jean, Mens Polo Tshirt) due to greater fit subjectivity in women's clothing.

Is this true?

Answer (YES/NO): NO